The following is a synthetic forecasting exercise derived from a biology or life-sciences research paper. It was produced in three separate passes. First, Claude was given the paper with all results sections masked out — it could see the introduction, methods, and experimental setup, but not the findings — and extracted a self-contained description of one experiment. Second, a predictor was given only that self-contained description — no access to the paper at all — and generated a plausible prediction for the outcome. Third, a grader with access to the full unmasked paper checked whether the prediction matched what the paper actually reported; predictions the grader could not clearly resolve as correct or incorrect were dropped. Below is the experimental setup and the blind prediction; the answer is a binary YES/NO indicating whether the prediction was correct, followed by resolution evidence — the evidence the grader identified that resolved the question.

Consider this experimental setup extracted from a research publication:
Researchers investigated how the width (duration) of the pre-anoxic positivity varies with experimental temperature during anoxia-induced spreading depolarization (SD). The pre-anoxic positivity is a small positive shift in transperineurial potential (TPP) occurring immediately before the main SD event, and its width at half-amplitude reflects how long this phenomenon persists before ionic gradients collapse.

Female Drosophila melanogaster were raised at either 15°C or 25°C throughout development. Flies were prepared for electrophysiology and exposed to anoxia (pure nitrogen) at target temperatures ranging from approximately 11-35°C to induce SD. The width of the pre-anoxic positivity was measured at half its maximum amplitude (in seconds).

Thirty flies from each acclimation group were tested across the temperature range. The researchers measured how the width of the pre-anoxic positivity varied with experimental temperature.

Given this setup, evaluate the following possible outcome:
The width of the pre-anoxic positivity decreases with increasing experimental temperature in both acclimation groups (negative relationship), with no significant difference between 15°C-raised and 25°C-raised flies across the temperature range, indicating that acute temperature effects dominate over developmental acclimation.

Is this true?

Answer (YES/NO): NO